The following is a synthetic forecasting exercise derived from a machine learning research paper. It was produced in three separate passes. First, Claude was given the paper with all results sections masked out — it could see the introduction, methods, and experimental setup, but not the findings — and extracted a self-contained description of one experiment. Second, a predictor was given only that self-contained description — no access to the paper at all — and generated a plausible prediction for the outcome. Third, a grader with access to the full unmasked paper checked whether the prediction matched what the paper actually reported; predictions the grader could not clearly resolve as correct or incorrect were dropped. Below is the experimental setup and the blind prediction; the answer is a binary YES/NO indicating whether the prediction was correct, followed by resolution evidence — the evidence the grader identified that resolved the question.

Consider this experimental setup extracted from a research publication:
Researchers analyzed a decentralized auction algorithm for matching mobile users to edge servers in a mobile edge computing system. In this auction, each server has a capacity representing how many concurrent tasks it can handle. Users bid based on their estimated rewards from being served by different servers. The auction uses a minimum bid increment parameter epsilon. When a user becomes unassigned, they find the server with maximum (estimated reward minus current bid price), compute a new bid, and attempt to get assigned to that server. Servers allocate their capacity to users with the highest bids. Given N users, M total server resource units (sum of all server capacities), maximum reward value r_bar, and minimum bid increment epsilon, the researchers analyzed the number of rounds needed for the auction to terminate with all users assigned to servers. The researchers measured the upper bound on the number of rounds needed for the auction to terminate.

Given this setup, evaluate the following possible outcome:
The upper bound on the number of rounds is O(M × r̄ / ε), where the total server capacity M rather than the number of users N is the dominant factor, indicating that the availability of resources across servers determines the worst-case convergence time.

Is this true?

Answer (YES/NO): NO